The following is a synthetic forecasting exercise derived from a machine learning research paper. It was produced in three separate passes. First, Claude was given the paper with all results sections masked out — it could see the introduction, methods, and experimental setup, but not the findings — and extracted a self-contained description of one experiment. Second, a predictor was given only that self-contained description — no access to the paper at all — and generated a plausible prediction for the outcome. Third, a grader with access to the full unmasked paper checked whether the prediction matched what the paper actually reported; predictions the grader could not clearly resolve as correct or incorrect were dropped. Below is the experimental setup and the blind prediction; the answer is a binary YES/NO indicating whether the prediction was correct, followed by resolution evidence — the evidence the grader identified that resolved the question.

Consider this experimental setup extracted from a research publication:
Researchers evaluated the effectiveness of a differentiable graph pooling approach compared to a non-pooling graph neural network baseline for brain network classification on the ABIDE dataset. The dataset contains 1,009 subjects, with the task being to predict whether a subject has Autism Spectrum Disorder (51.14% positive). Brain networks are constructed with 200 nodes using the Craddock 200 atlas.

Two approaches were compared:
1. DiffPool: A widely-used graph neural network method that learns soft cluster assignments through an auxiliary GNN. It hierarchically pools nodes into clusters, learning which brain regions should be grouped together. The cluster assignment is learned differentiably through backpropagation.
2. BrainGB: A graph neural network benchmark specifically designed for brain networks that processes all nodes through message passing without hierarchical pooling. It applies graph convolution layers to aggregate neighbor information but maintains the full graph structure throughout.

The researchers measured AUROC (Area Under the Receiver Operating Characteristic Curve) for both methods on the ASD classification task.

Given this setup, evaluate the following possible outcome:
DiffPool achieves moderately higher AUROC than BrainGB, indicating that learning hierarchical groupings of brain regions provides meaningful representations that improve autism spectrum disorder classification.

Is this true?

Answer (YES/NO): NO